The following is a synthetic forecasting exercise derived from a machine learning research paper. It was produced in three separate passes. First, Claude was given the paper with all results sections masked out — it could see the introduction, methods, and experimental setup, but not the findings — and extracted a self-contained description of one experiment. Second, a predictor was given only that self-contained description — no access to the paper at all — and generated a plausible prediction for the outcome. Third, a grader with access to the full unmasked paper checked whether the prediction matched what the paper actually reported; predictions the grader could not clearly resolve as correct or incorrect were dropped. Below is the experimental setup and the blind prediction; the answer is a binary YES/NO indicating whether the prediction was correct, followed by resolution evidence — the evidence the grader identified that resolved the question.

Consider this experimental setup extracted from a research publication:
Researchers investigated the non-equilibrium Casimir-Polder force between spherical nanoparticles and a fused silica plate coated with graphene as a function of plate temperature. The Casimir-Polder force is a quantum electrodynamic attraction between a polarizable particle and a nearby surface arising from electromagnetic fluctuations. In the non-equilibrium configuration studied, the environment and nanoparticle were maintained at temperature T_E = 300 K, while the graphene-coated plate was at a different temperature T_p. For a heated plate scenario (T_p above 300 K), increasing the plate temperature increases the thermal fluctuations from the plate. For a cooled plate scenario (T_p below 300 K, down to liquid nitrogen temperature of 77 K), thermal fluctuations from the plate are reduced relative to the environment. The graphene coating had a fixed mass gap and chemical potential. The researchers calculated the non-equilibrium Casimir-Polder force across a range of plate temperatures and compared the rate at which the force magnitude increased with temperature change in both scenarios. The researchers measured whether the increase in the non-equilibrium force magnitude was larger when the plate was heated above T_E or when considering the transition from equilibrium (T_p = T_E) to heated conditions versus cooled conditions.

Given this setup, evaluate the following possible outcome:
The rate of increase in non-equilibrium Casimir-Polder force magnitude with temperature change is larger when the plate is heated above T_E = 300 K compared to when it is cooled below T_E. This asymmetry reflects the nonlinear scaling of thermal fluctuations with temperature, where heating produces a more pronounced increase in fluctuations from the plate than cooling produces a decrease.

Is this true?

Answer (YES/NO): YES